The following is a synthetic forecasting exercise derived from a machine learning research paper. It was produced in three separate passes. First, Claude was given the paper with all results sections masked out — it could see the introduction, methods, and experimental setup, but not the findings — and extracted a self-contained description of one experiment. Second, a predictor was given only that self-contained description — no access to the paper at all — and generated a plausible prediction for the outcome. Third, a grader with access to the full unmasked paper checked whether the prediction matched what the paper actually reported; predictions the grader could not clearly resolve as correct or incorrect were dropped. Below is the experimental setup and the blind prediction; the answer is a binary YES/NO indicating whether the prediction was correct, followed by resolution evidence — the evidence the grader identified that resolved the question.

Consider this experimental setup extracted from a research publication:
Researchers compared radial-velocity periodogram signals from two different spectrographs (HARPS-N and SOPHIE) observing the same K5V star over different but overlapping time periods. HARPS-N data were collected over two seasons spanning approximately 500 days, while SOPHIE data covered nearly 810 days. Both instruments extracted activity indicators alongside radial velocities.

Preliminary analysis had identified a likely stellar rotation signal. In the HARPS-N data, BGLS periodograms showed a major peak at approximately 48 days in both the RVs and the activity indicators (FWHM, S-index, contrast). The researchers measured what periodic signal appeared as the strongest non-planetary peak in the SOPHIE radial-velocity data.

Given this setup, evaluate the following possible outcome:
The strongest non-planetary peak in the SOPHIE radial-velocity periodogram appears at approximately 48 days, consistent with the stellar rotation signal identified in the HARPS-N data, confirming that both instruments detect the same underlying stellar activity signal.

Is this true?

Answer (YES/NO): NO